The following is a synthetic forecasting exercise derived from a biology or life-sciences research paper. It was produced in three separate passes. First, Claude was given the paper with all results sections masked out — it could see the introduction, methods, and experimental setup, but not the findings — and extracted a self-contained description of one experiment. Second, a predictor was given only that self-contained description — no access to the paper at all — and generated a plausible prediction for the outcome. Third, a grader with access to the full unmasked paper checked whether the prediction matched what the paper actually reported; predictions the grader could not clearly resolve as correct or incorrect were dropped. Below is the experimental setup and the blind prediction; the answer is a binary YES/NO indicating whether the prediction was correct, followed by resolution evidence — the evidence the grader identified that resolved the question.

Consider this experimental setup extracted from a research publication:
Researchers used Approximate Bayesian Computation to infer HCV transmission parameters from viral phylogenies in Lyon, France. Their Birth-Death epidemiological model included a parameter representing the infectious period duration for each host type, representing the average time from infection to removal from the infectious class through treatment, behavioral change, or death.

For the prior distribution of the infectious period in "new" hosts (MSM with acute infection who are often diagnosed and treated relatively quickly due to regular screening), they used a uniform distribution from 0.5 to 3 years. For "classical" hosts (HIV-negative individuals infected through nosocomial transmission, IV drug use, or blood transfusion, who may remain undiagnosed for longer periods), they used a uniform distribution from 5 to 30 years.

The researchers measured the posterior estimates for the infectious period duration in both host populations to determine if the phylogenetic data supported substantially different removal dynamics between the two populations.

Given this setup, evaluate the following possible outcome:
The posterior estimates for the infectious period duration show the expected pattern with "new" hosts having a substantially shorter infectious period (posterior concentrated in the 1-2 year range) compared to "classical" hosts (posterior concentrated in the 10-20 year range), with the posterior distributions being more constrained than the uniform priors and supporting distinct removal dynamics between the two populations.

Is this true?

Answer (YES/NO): NO